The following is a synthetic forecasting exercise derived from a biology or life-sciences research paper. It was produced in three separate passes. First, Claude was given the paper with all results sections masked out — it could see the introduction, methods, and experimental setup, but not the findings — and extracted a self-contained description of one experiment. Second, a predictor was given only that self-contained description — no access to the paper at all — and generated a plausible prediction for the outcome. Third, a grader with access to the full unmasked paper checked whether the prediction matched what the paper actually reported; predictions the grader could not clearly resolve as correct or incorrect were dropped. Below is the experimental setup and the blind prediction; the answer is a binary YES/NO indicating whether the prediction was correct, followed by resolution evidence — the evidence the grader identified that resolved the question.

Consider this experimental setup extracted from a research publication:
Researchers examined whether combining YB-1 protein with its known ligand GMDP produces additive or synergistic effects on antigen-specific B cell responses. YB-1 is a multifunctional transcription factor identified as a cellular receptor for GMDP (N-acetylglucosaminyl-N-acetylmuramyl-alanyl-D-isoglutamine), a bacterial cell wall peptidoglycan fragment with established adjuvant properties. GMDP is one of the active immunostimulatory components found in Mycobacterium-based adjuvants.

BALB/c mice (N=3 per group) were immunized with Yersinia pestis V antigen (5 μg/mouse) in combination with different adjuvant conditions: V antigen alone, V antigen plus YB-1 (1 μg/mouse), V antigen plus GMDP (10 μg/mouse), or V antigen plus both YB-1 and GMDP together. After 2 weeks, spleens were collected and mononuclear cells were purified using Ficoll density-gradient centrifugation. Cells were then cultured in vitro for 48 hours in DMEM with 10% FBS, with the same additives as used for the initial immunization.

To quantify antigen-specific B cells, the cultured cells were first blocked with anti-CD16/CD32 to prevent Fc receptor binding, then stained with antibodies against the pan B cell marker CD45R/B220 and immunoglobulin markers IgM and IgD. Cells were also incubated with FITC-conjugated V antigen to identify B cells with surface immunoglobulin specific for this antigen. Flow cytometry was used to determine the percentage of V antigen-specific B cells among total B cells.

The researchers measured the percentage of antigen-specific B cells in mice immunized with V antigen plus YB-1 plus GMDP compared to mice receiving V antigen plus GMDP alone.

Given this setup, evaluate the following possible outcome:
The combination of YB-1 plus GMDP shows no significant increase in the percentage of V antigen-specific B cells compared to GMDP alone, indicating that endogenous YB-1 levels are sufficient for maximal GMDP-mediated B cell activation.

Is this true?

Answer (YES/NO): NO